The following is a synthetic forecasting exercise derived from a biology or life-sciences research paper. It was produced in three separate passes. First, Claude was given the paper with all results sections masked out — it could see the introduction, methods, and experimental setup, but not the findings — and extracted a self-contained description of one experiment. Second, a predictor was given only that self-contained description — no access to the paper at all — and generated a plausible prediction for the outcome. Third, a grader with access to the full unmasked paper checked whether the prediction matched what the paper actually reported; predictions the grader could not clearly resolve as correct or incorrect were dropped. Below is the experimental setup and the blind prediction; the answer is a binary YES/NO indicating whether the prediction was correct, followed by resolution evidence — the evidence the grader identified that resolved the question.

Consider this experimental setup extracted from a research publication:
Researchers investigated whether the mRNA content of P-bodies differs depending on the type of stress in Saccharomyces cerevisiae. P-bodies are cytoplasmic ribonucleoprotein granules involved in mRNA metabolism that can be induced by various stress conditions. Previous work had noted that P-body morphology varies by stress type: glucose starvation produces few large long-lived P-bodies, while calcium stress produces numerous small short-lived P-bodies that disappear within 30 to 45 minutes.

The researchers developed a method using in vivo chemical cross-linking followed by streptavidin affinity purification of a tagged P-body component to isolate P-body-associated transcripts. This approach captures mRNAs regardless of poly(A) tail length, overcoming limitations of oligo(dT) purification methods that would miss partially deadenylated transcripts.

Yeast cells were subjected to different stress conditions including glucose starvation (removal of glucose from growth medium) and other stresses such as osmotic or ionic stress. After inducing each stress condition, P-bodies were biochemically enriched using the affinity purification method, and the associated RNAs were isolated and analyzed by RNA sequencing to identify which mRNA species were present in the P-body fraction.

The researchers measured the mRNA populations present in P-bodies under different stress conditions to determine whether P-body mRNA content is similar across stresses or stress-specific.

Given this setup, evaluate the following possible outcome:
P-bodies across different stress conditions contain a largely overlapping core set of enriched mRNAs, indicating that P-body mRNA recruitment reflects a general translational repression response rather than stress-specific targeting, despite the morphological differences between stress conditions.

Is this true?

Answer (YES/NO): NO